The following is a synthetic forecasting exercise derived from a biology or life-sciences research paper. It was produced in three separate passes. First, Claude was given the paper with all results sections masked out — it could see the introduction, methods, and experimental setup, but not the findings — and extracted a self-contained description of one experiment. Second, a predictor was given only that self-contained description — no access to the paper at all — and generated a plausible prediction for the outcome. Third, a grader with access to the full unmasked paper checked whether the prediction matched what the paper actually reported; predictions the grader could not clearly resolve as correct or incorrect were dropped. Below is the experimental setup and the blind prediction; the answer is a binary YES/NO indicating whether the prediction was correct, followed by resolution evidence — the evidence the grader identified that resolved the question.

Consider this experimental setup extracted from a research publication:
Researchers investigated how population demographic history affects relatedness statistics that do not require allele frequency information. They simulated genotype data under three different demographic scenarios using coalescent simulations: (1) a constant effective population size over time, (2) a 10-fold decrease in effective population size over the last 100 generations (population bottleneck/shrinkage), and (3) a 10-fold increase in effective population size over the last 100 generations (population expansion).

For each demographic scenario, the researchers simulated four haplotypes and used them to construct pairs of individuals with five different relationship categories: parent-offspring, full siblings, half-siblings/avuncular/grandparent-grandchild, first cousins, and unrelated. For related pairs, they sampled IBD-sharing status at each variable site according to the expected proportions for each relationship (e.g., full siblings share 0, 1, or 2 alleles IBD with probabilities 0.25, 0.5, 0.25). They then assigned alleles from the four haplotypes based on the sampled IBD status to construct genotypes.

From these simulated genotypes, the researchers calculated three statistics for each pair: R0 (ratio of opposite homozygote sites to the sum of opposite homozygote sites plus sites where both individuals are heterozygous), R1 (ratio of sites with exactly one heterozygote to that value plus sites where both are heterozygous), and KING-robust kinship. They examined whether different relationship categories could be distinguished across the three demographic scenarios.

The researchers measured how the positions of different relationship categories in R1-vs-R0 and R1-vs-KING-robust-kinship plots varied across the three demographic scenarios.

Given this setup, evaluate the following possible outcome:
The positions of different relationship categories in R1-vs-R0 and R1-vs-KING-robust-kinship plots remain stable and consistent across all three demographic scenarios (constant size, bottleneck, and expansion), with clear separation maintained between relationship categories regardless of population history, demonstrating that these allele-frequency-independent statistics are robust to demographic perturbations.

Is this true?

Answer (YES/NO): YES